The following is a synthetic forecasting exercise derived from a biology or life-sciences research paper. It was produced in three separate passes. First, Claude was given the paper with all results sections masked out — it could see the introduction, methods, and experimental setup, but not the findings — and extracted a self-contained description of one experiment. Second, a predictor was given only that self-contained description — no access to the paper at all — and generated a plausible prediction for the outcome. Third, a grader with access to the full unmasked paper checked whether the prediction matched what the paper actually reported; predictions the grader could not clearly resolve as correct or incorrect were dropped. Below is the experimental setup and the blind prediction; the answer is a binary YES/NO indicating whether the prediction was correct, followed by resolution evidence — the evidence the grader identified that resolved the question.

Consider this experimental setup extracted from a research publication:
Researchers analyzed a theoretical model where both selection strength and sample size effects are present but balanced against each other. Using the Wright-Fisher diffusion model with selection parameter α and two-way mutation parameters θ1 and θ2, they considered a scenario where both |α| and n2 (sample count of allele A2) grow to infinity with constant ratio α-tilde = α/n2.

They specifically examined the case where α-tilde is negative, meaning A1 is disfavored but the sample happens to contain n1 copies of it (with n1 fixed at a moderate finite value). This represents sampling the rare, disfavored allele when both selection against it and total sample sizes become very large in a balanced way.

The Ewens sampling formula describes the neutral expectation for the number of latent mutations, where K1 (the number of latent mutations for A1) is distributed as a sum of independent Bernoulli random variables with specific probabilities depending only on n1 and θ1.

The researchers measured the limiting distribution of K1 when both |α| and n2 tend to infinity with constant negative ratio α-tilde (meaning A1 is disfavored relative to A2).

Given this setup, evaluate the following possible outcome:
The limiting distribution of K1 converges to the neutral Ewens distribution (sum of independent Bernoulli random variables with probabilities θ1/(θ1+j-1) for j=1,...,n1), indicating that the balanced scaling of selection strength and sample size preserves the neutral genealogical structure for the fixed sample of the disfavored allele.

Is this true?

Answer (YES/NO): YES